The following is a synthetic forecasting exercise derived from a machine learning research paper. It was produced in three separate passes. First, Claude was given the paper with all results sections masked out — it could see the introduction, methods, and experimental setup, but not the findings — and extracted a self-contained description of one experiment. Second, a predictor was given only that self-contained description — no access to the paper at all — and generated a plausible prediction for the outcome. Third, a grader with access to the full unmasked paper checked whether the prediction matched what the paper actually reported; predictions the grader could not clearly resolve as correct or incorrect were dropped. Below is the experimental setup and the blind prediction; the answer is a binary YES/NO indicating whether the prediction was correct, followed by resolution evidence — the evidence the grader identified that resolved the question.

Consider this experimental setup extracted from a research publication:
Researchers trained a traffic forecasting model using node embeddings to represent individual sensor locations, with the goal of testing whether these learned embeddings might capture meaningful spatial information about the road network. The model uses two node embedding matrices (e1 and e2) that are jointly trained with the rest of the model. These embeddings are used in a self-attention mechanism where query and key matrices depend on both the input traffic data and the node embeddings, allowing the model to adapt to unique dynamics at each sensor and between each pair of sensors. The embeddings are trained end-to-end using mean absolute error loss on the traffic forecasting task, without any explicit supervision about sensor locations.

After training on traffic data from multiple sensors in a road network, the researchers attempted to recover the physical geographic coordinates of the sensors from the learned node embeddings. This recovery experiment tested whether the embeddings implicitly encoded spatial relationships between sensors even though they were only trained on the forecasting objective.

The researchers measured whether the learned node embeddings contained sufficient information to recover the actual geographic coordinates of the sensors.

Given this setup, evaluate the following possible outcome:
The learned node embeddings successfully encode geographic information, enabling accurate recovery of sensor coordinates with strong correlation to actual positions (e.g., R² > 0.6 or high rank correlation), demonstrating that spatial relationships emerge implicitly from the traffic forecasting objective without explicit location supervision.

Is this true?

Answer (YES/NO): YES